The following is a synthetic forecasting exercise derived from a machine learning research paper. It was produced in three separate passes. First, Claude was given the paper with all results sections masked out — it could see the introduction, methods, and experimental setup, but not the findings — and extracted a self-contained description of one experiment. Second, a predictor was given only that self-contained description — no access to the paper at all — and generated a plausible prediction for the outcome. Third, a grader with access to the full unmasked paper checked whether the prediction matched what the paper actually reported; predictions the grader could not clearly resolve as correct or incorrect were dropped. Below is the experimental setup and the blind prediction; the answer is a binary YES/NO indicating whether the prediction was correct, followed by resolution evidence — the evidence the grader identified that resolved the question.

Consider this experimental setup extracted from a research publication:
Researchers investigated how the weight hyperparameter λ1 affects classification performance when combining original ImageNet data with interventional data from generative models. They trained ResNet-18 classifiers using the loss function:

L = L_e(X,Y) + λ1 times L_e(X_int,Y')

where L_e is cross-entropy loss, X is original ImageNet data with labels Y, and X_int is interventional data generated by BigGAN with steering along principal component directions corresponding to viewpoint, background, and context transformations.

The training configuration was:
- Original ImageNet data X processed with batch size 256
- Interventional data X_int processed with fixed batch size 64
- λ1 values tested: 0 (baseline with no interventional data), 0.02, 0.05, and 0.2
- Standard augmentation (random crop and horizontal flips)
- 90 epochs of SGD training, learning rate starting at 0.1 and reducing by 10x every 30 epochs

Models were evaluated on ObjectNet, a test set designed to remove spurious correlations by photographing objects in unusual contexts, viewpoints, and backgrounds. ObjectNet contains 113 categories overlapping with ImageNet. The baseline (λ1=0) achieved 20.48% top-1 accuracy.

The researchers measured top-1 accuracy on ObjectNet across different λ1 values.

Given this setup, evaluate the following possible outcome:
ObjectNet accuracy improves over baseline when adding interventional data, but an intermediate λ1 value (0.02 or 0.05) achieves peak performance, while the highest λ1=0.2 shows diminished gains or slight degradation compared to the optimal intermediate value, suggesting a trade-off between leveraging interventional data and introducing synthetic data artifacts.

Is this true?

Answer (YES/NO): YES